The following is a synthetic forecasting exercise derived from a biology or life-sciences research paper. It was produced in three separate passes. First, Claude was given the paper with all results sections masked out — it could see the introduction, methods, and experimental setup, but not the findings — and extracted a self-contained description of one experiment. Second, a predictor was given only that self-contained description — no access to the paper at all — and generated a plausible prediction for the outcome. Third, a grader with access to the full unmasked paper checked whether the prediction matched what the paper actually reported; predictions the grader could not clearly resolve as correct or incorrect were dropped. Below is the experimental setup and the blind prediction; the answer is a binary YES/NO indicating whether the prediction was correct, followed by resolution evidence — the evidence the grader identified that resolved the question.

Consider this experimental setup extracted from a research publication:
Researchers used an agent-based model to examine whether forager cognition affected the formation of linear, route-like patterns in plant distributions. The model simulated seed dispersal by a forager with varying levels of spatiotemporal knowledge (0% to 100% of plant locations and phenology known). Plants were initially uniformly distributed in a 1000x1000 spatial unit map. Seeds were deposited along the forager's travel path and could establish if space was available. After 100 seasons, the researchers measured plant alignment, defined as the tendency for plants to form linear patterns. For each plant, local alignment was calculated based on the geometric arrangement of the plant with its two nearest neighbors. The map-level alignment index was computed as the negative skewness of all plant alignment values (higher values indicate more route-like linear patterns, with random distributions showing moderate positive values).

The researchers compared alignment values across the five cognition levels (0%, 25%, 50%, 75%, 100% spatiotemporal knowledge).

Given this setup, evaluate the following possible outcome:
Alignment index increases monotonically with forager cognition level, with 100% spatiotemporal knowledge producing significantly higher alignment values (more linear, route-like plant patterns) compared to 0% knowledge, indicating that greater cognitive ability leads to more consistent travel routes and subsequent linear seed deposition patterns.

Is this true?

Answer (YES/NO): YES